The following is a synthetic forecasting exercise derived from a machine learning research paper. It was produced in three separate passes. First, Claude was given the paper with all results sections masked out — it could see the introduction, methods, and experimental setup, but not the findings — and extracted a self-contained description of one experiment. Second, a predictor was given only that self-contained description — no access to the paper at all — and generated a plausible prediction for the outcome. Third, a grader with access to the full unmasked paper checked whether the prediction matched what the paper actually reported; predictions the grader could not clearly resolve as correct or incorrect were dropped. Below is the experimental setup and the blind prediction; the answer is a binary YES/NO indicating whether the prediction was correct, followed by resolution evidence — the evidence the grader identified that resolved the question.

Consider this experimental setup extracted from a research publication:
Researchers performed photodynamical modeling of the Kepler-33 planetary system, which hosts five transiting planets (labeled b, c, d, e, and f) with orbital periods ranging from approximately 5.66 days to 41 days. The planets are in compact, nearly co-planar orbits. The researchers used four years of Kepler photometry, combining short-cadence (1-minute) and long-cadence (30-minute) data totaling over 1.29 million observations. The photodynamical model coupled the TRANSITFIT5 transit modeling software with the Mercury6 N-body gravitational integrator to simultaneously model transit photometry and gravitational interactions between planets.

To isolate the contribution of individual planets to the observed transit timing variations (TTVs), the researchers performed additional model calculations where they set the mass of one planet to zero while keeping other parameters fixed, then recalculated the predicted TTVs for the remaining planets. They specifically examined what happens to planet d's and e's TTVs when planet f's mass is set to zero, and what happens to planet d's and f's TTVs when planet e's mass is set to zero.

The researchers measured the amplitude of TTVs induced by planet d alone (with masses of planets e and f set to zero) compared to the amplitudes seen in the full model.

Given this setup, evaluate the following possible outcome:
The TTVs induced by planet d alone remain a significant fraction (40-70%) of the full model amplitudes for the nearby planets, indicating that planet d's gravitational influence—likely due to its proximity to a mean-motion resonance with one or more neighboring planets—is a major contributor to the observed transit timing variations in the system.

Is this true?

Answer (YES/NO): NO